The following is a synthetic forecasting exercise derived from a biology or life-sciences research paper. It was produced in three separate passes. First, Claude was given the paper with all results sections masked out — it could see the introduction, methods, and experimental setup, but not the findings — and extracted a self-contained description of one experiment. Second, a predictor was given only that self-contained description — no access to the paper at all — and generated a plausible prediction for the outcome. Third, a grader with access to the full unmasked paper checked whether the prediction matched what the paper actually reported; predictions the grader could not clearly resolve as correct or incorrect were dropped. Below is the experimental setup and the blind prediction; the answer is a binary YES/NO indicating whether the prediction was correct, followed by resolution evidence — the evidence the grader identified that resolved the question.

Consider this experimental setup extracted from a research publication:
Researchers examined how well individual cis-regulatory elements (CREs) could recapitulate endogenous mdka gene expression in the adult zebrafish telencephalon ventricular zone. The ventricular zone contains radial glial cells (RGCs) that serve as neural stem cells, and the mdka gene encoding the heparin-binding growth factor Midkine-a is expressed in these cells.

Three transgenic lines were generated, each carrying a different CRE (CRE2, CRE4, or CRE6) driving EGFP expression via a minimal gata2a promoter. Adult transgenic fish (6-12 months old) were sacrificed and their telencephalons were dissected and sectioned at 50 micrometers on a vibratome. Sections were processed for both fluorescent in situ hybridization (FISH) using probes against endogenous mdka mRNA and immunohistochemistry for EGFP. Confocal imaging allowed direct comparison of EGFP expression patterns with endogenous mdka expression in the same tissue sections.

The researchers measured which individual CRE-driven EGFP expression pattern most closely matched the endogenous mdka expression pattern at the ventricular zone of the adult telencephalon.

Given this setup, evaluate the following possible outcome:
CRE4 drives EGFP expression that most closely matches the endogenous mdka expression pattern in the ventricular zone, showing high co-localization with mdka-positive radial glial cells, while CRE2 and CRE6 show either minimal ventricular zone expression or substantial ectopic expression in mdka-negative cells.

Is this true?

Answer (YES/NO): NO